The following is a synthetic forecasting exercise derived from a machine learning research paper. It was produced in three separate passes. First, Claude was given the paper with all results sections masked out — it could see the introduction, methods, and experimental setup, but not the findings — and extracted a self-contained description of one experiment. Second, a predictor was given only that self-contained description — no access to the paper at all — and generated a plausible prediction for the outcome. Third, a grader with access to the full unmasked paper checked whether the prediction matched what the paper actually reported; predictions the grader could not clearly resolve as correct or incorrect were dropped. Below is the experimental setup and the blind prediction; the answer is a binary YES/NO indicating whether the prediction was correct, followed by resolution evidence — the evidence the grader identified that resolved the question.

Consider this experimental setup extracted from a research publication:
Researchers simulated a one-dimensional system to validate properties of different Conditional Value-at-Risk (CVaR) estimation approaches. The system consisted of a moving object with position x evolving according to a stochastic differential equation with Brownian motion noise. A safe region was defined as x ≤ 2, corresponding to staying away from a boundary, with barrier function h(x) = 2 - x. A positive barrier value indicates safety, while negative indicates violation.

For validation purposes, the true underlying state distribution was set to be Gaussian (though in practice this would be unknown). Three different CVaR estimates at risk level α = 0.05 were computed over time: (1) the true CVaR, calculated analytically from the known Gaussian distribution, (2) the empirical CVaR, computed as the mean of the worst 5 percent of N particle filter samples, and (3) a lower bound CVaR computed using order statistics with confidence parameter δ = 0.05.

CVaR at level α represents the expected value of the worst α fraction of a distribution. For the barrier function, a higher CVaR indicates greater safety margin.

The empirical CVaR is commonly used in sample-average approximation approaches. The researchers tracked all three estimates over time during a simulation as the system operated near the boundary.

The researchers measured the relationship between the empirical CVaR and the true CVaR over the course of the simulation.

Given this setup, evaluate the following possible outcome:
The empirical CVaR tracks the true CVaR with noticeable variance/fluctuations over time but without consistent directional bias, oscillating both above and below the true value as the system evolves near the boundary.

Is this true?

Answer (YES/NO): NO